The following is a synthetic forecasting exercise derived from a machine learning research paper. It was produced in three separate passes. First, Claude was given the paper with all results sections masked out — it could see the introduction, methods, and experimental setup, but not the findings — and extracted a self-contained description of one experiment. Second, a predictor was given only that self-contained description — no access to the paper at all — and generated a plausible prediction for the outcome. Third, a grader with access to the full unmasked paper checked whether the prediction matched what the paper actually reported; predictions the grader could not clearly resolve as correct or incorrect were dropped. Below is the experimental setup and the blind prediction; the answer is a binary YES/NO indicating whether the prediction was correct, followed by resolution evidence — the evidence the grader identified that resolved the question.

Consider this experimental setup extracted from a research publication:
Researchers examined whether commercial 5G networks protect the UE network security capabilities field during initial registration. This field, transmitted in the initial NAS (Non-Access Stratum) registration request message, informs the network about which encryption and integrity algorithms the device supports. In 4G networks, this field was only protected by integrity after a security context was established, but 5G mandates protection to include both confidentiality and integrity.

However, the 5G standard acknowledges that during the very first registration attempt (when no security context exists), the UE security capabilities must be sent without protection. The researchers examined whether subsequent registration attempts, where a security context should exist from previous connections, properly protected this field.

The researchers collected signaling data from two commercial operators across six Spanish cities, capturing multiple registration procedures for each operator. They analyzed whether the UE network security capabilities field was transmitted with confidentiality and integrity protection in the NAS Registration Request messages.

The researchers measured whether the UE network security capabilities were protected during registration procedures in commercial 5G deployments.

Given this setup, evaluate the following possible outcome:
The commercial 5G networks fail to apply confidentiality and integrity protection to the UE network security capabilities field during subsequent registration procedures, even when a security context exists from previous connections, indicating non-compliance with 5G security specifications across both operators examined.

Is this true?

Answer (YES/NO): YES